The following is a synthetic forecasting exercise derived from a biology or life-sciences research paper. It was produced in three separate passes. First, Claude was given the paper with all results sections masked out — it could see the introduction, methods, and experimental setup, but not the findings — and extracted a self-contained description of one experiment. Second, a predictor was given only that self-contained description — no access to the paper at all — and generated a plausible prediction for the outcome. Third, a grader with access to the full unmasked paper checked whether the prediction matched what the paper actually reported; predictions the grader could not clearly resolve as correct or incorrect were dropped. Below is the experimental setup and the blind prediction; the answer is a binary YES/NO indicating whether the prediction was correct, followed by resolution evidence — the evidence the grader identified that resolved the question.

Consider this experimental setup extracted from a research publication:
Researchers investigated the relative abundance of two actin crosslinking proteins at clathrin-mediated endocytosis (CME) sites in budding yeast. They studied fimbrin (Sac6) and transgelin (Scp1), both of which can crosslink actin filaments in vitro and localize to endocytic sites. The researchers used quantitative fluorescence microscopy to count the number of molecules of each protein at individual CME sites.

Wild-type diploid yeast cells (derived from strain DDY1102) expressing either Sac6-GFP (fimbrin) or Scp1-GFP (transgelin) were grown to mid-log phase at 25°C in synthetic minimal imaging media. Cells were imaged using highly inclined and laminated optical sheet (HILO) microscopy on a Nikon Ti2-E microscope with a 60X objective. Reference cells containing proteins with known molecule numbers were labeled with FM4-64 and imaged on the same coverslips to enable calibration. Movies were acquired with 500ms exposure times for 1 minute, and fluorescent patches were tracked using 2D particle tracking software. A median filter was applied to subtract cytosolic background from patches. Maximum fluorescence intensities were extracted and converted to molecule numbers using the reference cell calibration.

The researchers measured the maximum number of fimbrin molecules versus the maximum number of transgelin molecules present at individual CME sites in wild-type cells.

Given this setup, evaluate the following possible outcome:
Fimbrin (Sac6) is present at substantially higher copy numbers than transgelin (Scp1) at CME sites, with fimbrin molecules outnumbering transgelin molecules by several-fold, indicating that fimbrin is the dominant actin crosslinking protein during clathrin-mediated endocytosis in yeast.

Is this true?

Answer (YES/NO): YES